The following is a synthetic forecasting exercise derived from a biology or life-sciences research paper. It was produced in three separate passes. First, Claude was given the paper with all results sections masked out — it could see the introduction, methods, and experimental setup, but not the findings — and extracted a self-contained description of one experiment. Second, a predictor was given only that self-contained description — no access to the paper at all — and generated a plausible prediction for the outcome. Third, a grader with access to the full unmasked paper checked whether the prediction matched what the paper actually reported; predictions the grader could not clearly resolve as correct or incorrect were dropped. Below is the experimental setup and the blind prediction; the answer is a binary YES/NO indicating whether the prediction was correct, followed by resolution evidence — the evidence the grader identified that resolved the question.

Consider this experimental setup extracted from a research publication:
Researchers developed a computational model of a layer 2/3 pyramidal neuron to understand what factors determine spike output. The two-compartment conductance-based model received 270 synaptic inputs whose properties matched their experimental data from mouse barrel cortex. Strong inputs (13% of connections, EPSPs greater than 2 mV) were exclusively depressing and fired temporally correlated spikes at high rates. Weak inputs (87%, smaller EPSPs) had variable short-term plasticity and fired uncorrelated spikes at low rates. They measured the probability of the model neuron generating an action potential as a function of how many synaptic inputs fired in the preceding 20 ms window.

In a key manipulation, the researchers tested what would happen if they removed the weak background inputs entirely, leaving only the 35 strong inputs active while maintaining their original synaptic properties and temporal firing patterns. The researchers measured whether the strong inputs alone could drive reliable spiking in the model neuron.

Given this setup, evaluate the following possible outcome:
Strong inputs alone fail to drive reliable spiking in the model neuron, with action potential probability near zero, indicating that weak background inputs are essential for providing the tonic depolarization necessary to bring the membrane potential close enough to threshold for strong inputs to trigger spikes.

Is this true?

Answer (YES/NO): NO